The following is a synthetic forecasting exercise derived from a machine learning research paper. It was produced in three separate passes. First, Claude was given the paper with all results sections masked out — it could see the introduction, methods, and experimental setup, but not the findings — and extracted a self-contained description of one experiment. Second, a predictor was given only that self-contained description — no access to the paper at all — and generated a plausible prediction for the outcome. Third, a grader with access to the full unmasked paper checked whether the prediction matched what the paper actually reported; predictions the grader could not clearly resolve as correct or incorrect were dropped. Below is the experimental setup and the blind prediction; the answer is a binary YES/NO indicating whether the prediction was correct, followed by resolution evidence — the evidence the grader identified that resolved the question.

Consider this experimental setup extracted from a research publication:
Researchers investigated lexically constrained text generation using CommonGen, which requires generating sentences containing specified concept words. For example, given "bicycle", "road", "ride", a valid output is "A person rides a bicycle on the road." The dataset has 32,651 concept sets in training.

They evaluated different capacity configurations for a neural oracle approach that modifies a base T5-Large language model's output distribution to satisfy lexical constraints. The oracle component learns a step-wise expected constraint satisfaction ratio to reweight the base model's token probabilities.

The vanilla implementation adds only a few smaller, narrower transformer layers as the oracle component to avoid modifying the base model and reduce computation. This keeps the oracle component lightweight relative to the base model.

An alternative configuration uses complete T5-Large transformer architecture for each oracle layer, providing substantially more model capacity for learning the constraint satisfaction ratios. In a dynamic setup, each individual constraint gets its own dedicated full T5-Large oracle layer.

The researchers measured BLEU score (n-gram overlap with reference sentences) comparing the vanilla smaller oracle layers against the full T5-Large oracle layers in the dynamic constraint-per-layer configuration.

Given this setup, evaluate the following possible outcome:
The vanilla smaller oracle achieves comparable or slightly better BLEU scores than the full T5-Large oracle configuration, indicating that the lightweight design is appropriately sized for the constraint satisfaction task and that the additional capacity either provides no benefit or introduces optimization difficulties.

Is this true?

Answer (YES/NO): NO